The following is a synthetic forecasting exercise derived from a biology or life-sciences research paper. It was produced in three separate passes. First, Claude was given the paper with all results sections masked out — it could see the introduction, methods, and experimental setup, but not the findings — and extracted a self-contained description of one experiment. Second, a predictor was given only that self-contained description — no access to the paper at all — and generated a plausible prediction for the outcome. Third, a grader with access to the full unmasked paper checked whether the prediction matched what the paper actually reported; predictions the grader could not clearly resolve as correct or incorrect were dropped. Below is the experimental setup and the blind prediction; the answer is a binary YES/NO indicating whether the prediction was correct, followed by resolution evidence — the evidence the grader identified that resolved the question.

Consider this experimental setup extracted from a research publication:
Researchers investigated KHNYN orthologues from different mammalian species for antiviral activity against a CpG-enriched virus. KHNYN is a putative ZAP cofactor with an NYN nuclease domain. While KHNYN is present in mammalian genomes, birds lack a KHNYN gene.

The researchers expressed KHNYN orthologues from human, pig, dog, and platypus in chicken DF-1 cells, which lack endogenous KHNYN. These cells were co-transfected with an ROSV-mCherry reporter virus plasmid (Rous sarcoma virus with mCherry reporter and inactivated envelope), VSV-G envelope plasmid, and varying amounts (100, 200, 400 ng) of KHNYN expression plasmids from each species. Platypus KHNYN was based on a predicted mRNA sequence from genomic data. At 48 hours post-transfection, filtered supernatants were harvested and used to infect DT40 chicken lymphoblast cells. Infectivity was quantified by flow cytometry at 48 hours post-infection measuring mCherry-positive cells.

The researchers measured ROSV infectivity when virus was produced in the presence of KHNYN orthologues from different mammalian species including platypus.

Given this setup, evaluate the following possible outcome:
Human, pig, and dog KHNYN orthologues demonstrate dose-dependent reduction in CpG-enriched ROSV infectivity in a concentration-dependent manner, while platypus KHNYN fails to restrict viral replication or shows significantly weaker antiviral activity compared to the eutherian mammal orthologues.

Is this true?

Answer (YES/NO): NO